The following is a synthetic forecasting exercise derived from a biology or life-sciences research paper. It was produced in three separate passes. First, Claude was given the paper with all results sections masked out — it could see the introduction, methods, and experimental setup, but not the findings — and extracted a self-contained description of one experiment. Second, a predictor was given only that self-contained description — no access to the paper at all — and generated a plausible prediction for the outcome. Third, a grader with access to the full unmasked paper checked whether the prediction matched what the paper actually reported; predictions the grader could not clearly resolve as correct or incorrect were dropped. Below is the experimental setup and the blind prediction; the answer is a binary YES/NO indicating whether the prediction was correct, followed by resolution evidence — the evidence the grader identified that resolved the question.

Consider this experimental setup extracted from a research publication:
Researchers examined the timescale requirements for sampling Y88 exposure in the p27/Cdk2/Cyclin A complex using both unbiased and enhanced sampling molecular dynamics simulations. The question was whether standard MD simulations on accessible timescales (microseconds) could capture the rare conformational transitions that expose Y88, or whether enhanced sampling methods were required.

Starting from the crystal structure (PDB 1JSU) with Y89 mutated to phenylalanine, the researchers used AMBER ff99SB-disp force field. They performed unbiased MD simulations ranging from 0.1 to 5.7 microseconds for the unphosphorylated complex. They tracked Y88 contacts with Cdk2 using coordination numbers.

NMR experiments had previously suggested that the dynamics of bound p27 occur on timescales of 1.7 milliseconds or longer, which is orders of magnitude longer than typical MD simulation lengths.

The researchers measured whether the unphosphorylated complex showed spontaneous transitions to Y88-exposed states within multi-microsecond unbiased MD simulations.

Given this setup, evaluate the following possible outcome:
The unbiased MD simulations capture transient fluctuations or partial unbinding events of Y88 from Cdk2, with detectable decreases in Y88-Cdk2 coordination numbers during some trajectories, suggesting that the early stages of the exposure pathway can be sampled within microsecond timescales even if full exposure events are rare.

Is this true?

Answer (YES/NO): NO